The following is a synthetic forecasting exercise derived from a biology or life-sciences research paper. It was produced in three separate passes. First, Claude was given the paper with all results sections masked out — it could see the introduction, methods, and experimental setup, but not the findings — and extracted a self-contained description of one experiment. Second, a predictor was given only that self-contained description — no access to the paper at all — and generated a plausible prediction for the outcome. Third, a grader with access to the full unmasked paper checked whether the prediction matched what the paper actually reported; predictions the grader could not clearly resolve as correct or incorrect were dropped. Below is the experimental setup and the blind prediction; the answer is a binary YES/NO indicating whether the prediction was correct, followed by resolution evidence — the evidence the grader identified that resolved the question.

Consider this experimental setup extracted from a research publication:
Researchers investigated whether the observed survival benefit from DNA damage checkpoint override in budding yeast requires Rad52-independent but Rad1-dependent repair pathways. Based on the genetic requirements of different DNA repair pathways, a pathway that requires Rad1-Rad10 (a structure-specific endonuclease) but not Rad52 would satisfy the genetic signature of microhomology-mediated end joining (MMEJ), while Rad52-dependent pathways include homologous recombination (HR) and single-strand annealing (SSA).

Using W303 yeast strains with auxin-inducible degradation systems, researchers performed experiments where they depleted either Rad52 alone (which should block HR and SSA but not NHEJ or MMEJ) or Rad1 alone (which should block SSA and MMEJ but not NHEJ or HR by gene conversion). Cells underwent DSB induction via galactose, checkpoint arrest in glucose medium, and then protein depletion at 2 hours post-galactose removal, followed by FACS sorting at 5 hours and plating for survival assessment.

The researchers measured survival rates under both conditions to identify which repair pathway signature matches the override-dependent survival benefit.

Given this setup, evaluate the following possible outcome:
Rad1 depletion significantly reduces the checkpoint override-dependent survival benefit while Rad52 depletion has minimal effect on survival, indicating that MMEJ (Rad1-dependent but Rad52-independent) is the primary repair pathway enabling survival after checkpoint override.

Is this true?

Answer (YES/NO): NO